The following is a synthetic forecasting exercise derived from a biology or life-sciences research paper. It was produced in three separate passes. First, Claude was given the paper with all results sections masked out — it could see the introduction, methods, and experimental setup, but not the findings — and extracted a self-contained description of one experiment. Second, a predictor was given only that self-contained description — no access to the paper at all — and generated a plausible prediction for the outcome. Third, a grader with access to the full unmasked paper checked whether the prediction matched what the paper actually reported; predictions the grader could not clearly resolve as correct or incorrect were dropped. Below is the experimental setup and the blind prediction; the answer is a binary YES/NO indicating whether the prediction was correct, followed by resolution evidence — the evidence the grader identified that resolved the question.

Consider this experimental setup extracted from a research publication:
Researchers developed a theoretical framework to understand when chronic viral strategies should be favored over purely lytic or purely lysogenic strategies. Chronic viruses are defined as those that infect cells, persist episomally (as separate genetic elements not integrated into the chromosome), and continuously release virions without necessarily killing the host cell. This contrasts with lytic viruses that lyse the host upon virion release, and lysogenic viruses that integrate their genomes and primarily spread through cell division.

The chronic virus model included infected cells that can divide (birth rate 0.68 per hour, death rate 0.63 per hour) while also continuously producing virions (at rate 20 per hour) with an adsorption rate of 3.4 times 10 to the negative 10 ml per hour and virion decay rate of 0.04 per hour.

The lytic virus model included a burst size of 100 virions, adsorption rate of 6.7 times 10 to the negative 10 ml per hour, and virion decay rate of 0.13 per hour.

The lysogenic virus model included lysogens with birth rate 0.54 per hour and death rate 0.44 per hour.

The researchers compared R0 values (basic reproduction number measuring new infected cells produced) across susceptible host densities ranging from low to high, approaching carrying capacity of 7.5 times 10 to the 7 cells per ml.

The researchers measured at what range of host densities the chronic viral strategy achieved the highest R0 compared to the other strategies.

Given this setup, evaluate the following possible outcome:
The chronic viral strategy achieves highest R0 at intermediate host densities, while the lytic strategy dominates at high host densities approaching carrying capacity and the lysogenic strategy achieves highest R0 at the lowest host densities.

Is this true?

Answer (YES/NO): YES